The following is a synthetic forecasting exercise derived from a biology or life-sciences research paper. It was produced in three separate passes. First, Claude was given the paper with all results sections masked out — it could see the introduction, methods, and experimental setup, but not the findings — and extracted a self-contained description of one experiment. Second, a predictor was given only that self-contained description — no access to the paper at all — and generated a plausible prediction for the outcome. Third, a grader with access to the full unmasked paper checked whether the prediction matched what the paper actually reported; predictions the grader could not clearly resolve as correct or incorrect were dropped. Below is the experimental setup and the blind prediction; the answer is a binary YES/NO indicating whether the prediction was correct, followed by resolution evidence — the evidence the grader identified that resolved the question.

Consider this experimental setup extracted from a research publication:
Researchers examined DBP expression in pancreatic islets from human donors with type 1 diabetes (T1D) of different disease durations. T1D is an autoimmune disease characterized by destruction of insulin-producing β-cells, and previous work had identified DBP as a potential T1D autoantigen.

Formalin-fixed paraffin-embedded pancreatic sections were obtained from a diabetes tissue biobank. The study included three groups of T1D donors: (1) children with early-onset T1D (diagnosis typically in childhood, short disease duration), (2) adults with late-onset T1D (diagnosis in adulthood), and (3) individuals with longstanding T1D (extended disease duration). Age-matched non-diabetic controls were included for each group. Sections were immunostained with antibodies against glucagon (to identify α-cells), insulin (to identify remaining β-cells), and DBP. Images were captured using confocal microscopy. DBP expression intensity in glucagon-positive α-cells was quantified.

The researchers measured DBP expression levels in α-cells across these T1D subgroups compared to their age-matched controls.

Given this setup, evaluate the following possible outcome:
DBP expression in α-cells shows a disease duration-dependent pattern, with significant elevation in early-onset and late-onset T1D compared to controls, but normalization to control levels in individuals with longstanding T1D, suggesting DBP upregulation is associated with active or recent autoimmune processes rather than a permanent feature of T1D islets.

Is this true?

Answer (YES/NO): NO